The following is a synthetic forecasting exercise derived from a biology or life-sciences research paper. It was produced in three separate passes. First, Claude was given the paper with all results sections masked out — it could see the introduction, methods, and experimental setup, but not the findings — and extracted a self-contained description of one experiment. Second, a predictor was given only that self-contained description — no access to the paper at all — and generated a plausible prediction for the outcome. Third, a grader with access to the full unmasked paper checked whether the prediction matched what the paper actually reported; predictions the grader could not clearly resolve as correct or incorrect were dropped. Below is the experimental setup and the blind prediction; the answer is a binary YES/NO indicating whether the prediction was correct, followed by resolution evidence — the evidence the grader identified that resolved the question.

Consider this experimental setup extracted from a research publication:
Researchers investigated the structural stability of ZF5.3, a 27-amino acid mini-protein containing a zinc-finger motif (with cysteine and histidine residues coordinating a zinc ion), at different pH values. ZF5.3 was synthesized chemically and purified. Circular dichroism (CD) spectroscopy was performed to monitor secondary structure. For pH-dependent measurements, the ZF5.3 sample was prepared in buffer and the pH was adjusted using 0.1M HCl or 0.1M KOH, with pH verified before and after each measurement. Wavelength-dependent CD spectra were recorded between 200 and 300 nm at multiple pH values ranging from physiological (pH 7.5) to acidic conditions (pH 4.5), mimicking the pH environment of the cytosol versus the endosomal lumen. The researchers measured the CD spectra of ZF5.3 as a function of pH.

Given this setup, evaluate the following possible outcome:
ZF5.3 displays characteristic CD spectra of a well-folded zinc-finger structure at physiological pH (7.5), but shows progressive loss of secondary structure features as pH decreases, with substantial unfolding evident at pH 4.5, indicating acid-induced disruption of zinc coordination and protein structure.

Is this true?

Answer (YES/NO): YES